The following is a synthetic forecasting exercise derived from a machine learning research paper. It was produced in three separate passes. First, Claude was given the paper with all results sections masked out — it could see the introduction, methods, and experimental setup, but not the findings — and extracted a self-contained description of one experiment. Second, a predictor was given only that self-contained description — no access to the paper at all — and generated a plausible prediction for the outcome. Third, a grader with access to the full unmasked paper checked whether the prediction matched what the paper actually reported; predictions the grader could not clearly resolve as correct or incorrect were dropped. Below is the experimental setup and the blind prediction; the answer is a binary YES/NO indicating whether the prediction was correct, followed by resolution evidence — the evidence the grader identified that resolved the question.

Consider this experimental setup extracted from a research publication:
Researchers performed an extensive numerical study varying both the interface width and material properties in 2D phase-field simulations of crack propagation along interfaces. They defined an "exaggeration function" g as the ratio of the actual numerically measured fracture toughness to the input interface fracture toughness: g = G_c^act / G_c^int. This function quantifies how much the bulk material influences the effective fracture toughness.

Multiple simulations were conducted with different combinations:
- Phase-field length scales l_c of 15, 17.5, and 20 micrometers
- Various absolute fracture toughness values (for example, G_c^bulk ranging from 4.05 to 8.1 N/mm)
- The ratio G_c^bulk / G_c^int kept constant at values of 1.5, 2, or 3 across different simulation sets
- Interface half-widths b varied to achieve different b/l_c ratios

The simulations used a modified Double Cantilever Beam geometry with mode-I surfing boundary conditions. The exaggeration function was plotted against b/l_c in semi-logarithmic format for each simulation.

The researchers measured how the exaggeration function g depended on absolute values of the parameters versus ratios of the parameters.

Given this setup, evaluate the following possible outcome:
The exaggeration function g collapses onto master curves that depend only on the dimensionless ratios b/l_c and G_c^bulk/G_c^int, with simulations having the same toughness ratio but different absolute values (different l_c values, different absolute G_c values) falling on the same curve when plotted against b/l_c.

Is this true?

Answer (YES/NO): YES